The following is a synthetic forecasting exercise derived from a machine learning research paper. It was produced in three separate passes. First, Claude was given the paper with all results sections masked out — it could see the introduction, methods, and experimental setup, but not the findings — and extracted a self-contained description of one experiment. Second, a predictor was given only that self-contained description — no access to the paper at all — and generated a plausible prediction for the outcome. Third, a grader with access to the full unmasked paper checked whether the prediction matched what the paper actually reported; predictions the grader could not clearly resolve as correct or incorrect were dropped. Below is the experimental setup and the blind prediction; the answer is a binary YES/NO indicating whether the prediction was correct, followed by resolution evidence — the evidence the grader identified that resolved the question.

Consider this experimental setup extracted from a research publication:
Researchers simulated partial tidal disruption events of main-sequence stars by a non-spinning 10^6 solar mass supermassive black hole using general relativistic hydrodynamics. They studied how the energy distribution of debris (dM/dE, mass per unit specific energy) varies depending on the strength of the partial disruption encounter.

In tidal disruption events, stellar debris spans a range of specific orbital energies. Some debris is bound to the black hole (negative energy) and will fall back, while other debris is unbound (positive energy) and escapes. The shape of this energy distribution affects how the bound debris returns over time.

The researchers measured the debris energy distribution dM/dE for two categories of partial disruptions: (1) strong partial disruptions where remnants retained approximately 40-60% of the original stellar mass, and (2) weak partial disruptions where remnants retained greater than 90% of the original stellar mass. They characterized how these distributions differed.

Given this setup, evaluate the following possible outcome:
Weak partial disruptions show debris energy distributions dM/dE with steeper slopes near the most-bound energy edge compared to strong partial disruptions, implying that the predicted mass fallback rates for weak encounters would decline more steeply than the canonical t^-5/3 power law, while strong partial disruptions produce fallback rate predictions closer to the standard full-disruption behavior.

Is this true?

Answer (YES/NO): YES